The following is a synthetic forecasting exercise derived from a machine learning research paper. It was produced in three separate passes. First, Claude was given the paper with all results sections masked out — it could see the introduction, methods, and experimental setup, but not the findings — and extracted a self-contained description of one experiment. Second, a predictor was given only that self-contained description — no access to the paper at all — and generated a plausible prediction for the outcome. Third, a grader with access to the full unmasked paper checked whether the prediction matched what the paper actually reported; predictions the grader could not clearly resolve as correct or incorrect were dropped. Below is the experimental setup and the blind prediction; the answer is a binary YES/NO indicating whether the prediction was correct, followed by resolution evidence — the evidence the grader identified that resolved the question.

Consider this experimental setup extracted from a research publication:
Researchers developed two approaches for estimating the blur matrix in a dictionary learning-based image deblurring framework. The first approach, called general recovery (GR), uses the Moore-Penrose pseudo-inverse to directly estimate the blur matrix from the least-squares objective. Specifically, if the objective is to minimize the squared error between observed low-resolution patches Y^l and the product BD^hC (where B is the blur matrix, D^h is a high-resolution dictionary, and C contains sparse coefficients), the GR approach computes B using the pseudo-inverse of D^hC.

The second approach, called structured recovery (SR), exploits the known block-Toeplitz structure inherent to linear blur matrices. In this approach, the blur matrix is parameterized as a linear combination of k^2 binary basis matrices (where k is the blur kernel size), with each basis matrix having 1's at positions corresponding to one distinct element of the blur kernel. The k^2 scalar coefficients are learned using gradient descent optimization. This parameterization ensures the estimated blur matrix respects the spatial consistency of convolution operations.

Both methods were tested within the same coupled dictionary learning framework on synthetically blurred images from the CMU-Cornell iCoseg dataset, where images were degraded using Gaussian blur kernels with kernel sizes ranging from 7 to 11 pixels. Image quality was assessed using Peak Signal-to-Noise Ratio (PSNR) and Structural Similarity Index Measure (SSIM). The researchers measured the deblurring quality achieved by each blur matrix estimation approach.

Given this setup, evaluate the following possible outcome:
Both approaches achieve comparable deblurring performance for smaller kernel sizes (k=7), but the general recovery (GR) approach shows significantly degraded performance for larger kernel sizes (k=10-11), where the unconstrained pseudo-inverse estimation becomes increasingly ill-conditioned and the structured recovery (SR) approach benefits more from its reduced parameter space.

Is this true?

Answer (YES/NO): NO